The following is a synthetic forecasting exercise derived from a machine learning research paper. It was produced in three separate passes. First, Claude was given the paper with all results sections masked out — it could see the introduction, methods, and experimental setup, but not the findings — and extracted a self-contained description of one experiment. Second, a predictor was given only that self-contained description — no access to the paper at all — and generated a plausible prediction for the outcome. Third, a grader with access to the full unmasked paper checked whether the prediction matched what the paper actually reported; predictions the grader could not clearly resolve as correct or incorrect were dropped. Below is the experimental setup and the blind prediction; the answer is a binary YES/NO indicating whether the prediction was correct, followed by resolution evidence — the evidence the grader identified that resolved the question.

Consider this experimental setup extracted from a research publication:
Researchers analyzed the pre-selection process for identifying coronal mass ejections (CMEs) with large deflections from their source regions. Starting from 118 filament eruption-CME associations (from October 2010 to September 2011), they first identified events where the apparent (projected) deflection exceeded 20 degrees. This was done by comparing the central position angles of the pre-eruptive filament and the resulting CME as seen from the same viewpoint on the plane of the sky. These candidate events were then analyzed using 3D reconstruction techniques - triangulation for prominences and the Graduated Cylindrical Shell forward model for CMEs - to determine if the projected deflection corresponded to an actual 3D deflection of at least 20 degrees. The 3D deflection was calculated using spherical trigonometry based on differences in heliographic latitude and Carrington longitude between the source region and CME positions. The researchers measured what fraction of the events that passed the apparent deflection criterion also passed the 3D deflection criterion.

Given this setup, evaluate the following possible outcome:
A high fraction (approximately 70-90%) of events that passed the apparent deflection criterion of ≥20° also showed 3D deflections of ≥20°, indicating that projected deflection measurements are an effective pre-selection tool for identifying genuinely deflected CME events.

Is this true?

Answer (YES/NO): NO